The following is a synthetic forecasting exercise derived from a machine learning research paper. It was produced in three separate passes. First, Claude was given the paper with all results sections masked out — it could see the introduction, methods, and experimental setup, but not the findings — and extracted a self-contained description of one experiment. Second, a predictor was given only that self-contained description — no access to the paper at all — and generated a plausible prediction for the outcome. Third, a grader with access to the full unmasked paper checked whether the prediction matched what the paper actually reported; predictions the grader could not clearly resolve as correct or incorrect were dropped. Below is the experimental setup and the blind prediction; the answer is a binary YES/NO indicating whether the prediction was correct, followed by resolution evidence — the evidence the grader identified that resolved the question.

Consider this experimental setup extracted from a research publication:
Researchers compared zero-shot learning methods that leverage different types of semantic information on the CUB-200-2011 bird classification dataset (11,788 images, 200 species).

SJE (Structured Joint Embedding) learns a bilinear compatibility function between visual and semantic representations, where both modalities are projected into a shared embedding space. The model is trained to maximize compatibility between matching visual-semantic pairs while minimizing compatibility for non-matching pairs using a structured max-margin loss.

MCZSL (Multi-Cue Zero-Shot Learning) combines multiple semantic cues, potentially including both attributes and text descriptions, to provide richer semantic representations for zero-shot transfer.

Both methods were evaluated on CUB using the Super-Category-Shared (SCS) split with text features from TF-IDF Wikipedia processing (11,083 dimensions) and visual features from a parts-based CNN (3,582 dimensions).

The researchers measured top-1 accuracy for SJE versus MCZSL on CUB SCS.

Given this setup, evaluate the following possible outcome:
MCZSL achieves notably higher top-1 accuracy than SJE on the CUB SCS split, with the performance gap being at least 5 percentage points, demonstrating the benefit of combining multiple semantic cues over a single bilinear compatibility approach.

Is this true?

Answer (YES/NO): NO